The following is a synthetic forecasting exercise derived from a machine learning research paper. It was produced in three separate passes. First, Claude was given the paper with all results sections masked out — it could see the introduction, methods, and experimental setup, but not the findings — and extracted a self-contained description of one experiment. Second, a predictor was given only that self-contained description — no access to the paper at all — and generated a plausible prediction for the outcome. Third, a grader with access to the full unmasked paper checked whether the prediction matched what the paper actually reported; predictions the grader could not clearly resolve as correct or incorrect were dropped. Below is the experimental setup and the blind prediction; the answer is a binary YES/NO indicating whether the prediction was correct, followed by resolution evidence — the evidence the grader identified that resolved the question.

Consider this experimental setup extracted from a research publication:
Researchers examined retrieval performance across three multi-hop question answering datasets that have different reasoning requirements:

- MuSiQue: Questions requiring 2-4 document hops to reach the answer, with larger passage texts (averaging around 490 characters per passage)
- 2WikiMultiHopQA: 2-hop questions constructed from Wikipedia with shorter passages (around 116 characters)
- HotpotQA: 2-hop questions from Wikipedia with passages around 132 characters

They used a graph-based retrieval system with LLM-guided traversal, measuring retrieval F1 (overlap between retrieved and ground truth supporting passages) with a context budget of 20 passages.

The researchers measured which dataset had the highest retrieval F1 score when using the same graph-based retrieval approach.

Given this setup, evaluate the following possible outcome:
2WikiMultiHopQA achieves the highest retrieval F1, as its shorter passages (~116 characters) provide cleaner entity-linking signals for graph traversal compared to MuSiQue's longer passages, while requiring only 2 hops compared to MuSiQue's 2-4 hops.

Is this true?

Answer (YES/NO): NO